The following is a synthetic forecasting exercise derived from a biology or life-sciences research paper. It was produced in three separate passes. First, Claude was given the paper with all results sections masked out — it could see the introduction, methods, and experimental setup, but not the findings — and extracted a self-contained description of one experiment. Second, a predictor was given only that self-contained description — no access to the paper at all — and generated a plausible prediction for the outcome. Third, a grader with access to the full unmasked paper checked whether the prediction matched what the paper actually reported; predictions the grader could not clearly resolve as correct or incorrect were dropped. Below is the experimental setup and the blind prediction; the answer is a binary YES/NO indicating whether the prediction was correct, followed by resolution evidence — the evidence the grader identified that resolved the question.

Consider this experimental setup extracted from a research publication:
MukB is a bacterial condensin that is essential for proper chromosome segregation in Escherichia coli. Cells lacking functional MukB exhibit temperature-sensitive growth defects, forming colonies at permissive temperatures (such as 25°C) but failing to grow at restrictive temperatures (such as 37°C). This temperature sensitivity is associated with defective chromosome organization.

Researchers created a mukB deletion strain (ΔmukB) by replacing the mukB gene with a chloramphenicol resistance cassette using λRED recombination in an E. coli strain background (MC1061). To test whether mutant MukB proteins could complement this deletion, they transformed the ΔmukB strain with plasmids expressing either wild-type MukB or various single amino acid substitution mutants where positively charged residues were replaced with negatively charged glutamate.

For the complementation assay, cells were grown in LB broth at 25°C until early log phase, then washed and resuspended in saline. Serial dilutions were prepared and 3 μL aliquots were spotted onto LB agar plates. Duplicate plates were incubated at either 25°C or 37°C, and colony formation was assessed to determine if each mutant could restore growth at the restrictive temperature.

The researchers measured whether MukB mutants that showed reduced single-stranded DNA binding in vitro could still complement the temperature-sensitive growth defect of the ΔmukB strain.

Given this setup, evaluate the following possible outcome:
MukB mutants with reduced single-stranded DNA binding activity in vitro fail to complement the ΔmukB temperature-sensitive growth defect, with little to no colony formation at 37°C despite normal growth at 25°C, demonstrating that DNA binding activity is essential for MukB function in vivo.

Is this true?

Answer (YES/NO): NO